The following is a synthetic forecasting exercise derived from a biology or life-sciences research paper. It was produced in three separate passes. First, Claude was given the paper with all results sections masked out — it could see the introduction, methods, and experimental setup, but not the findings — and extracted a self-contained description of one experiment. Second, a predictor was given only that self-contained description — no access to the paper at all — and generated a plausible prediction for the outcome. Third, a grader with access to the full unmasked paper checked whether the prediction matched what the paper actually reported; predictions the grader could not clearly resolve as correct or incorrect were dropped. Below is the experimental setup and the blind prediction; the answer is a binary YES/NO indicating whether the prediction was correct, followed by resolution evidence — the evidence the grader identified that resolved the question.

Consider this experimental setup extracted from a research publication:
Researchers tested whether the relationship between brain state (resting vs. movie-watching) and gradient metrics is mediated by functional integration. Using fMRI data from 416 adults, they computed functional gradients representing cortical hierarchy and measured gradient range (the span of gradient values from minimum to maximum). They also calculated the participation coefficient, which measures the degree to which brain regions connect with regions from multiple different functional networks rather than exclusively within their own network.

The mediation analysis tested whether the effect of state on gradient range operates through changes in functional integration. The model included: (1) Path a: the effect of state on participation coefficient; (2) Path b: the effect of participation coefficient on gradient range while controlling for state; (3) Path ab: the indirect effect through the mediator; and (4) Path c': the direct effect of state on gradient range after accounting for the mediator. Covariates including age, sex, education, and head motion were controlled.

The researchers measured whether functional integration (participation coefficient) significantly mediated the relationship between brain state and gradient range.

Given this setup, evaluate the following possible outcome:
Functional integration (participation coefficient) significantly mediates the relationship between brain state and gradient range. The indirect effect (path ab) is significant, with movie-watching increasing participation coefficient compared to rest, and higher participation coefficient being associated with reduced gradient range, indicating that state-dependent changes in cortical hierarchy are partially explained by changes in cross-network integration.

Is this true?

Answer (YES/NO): YES